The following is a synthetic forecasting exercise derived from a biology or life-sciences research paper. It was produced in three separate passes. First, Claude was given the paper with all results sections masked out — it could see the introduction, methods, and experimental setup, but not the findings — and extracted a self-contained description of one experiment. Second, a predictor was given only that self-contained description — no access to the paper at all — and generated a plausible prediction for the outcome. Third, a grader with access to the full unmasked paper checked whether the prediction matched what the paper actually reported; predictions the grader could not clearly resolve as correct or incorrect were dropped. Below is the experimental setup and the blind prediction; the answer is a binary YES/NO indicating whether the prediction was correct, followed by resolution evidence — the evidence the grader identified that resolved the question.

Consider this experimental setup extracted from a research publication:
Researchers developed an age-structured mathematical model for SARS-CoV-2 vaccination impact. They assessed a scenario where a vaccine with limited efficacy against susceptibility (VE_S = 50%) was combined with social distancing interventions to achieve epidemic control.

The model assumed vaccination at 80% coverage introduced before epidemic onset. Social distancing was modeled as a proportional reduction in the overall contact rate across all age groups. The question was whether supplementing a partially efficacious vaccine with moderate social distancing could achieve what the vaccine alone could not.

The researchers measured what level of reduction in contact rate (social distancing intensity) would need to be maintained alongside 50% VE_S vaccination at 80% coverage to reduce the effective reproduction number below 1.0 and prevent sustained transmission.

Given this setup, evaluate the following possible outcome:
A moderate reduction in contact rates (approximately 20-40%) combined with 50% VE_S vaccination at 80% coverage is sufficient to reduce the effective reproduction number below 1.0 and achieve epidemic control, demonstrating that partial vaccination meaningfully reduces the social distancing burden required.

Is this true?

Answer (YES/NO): NO